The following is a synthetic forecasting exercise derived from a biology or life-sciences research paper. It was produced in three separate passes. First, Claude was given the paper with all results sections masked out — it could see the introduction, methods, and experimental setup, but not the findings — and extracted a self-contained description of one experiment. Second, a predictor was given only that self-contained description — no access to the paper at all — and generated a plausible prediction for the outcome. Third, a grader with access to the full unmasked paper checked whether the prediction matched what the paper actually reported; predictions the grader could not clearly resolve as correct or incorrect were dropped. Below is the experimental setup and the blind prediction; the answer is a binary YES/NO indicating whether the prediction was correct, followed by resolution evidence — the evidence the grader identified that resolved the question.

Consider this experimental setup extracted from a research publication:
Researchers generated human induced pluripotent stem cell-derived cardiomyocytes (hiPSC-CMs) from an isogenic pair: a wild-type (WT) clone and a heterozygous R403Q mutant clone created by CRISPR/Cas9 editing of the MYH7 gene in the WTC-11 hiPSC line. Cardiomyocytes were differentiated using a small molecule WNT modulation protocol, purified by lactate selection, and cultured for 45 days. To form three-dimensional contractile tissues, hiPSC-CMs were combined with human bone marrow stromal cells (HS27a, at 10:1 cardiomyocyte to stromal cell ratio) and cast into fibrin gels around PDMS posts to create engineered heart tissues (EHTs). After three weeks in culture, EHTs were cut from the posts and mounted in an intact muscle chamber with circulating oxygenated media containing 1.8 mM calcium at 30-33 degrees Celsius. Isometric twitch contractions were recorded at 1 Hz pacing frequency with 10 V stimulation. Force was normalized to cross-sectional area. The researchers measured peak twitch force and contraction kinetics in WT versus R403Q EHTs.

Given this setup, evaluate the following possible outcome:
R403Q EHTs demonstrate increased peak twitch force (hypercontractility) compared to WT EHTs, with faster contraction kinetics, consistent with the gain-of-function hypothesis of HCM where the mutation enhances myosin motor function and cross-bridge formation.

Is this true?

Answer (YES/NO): YES